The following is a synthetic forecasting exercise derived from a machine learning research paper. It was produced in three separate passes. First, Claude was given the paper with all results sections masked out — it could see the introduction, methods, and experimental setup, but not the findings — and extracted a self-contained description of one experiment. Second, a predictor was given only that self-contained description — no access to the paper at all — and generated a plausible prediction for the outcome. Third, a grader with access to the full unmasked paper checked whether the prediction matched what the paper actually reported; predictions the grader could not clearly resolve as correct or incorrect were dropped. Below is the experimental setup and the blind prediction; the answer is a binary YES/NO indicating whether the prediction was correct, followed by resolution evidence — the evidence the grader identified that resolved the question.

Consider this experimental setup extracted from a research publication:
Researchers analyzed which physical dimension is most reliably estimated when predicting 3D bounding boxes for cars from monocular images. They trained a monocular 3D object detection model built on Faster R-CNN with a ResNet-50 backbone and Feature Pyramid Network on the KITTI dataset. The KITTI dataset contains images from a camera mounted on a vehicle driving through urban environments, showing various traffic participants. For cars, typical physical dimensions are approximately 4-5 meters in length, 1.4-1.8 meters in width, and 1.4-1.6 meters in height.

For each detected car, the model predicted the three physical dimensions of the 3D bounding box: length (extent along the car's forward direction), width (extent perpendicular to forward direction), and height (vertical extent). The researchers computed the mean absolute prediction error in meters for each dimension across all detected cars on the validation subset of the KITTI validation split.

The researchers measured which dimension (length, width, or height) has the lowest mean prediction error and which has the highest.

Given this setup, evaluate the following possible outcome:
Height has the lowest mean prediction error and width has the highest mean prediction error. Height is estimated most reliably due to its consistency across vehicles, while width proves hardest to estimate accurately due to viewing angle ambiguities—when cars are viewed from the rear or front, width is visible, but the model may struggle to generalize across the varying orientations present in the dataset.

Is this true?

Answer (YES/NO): NO